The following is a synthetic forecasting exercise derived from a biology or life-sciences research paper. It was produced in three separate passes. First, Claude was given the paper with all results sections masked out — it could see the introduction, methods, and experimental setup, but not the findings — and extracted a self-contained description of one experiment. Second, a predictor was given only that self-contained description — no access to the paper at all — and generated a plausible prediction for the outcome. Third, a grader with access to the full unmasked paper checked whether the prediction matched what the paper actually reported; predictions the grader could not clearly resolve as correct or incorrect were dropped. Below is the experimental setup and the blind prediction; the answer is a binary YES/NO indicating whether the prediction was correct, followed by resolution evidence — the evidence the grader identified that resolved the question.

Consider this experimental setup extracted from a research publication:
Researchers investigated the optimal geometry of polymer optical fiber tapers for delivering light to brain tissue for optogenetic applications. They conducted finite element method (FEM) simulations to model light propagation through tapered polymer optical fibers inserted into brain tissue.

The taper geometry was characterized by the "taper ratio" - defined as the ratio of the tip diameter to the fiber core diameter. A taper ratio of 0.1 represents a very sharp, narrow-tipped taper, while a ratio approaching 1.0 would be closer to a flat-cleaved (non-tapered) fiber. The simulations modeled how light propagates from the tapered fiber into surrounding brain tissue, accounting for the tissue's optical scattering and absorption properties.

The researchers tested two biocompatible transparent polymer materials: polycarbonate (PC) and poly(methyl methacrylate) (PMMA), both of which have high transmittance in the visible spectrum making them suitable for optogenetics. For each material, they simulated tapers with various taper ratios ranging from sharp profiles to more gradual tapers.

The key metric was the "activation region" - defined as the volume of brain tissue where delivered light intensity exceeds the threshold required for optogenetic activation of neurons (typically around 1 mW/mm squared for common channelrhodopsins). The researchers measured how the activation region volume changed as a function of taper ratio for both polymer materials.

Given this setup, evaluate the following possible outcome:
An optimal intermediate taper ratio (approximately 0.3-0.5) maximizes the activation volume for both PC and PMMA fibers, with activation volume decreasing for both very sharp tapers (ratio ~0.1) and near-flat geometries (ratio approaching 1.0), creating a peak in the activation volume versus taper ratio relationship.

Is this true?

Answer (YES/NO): YES